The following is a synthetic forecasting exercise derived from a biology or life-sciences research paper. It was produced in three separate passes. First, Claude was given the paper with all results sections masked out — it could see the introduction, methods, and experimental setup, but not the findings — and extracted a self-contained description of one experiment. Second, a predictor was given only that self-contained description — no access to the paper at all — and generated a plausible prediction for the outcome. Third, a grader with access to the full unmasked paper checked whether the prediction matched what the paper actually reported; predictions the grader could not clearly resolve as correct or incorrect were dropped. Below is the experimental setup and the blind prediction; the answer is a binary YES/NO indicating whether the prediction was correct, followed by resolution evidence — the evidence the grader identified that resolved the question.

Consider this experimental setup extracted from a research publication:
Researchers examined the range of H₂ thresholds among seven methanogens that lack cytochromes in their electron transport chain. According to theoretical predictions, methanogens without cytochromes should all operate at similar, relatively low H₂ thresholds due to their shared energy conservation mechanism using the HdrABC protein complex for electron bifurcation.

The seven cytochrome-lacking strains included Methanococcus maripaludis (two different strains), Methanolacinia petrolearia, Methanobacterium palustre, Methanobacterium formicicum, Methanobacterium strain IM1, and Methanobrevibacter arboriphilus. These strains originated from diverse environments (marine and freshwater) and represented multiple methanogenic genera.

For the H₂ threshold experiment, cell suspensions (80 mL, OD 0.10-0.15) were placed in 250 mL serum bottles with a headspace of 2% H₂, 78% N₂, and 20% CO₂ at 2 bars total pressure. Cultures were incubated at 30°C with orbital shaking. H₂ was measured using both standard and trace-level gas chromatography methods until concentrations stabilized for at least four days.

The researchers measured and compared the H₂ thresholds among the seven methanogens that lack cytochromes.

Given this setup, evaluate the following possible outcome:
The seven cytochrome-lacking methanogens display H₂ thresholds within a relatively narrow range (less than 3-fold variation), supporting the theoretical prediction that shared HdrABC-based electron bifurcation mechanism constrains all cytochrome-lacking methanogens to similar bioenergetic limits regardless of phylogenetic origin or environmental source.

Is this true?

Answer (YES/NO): NO